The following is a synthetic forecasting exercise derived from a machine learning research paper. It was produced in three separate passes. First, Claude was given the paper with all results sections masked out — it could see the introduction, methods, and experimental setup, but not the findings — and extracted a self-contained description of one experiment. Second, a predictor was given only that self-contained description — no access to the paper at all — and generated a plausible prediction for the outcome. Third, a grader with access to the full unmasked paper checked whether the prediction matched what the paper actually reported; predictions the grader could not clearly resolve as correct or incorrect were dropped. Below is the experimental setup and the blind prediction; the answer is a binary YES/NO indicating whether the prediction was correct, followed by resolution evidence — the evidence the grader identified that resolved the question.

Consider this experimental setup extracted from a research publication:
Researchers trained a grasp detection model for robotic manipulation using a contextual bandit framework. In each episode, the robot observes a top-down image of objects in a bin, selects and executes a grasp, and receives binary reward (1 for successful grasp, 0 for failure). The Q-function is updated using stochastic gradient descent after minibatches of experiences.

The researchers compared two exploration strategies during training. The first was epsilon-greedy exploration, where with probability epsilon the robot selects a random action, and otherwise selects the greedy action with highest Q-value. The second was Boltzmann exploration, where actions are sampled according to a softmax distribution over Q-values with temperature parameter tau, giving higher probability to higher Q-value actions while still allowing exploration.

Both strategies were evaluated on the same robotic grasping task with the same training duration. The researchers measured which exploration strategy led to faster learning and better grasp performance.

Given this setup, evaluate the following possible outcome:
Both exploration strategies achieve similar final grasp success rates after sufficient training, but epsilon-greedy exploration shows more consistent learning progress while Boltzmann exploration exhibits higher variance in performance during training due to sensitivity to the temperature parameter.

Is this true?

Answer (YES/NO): NO